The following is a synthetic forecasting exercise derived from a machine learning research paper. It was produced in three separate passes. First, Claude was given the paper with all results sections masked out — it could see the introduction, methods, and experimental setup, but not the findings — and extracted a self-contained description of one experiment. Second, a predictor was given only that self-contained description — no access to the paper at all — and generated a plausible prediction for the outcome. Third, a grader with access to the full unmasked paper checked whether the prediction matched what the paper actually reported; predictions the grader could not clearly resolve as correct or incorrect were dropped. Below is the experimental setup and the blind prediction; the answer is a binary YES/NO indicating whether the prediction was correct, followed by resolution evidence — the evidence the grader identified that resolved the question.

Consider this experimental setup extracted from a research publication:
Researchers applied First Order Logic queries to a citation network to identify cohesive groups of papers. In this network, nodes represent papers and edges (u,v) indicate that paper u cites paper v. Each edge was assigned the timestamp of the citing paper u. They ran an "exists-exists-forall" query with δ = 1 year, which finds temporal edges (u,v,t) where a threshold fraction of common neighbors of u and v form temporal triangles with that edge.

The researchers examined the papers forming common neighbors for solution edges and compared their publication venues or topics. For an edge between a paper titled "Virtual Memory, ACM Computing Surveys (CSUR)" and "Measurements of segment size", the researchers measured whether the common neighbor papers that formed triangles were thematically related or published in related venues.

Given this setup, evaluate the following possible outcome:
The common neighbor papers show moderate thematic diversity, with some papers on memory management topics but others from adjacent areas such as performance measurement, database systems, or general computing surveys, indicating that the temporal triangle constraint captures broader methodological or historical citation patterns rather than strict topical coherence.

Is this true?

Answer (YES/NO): NO